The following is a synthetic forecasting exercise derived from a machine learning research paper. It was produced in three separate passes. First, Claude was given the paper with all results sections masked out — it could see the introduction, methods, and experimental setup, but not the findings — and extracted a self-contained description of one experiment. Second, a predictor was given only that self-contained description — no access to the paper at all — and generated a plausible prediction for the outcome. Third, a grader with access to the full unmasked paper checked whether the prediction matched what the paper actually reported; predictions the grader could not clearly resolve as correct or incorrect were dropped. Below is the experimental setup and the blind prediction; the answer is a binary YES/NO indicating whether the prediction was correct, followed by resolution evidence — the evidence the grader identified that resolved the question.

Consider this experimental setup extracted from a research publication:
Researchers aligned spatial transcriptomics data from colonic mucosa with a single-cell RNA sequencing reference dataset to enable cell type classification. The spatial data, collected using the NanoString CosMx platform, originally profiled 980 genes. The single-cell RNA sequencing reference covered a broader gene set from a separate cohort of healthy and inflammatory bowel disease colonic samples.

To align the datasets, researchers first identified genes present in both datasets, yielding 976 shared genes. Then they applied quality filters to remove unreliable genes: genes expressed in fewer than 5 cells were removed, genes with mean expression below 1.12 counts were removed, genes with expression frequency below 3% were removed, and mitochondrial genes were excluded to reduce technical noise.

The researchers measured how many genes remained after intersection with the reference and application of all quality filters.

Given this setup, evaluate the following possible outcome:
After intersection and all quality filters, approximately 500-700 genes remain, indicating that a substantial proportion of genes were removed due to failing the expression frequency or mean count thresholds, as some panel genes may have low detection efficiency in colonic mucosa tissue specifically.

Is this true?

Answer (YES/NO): NO